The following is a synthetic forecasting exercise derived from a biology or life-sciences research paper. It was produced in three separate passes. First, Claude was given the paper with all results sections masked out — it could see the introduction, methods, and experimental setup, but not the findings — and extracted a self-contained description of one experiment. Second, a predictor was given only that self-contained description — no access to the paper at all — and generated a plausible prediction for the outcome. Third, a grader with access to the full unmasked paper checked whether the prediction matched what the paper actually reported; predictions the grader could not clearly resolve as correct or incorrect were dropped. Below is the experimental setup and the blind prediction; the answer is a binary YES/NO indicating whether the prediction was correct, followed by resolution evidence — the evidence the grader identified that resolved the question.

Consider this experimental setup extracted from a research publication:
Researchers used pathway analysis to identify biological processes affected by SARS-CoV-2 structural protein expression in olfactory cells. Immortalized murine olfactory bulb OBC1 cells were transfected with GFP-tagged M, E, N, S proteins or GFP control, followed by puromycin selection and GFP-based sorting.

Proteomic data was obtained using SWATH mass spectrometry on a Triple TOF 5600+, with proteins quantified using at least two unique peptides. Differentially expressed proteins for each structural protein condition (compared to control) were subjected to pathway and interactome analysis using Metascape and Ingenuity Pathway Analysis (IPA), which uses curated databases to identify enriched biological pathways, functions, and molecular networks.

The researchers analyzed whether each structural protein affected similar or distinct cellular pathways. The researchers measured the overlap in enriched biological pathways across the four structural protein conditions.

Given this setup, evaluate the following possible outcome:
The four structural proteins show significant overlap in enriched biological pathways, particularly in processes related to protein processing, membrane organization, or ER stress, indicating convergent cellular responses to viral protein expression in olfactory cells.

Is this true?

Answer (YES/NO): NO